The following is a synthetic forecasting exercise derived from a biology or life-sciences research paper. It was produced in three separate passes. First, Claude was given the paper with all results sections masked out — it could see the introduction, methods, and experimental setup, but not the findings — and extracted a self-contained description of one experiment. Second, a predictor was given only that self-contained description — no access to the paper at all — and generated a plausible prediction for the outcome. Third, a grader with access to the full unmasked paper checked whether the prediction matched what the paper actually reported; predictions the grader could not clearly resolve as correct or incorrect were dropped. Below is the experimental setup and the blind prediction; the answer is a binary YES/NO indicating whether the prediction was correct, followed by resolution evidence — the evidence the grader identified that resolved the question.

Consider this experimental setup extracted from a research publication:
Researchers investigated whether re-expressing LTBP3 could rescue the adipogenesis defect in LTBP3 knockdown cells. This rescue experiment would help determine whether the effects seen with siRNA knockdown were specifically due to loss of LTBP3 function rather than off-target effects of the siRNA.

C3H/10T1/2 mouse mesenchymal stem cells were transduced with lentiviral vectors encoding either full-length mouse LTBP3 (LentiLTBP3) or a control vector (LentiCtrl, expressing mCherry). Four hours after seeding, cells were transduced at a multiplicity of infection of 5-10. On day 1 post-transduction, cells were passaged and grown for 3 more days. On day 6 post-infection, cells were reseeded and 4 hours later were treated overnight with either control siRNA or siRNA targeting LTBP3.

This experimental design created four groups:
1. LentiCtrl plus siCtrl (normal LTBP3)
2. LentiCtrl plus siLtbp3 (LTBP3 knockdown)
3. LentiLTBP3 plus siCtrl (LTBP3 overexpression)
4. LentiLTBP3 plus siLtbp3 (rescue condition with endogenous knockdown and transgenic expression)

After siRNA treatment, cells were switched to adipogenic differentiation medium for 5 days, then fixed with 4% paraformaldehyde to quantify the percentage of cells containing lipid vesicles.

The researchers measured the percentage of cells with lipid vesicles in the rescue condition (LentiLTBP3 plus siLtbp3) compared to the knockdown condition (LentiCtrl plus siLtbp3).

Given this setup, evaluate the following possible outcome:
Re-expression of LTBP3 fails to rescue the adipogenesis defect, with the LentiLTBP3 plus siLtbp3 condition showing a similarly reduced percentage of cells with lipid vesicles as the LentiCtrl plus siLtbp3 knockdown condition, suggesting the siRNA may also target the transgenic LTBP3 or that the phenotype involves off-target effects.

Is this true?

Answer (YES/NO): NO